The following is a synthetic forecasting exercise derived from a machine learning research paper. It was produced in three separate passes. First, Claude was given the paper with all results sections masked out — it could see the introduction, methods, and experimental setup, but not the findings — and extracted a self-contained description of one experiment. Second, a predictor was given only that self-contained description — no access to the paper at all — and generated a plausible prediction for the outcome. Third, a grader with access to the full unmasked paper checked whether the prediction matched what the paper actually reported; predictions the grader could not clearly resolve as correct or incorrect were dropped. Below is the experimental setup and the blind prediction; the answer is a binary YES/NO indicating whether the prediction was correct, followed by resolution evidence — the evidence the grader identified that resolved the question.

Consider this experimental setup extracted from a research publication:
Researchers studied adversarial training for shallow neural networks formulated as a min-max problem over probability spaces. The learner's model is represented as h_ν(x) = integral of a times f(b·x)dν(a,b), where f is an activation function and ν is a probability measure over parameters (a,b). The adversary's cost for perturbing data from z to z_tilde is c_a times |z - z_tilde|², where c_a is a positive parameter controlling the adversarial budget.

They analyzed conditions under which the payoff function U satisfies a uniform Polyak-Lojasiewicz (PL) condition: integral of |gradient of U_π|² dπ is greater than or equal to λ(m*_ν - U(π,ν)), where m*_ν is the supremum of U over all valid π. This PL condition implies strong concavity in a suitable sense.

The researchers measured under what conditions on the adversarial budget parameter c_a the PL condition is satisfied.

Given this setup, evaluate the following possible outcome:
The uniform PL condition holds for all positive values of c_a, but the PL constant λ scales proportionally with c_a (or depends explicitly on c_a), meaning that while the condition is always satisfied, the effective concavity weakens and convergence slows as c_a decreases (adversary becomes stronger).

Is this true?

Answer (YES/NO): NO